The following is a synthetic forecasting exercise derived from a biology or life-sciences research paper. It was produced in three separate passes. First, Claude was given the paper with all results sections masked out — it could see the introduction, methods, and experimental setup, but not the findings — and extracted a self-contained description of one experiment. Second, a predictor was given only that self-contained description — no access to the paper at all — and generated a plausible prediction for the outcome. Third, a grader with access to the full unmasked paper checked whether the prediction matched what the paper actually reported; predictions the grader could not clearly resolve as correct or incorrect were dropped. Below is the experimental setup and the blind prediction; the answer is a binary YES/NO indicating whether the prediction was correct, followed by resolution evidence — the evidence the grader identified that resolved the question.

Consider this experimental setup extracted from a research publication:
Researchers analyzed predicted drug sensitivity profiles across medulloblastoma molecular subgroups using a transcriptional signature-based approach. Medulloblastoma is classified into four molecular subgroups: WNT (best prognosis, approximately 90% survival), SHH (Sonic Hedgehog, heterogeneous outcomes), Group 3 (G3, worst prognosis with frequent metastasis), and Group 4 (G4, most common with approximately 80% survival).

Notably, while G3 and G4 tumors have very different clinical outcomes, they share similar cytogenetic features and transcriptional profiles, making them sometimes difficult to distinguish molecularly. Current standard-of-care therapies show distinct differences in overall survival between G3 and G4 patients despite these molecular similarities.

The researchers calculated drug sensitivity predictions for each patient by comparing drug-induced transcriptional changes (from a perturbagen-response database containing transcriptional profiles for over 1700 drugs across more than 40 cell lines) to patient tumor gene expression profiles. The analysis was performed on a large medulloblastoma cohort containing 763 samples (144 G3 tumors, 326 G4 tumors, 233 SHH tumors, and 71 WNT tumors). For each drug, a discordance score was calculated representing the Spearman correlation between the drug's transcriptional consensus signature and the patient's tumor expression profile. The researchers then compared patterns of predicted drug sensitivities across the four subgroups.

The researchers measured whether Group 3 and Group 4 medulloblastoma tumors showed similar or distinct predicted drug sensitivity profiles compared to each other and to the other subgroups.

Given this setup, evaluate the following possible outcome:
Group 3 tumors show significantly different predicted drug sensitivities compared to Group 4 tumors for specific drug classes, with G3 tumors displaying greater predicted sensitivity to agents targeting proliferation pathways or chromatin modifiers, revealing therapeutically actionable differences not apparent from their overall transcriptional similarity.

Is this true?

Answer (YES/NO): NO